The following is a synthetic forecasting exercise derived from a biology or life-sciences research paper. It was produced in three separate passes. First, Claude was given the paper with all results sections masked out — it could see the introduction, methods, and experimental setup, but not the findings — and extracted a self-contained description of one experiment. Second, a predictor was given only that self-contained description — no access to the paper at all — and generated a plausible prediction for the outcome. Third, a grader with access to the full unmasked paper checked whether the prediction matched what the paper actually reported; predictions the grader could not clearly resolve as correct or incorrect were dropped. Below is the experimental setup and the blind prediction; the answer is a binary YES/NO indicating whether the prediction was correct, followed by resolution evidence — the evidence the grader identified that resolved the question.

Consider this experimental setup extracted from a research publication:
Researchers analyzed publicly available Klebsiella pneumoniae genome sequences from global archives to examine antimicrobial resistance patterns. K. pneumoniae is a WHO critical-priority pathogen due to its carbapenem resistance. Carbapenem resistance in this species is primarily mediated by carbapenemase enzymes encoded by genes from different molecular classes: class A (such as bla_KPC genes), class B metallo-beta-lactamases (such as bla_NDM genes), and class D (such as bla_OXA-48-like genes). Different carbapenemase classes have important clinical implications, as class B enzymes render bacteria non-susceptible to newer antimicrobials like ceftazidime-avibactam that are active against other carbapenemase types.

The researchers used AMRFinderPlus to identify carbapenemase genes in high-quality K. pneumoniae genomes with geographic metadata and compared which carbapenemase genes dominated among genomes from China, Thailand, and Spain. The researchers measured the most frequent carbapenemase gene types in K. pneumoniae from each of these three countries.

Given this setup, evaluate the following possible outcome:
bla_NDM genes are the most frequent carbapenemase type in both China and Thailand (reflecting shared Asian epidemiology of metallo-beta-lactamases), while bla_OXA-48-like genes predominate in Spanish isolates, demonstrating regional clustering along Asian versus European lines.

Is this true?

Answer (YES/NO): NO